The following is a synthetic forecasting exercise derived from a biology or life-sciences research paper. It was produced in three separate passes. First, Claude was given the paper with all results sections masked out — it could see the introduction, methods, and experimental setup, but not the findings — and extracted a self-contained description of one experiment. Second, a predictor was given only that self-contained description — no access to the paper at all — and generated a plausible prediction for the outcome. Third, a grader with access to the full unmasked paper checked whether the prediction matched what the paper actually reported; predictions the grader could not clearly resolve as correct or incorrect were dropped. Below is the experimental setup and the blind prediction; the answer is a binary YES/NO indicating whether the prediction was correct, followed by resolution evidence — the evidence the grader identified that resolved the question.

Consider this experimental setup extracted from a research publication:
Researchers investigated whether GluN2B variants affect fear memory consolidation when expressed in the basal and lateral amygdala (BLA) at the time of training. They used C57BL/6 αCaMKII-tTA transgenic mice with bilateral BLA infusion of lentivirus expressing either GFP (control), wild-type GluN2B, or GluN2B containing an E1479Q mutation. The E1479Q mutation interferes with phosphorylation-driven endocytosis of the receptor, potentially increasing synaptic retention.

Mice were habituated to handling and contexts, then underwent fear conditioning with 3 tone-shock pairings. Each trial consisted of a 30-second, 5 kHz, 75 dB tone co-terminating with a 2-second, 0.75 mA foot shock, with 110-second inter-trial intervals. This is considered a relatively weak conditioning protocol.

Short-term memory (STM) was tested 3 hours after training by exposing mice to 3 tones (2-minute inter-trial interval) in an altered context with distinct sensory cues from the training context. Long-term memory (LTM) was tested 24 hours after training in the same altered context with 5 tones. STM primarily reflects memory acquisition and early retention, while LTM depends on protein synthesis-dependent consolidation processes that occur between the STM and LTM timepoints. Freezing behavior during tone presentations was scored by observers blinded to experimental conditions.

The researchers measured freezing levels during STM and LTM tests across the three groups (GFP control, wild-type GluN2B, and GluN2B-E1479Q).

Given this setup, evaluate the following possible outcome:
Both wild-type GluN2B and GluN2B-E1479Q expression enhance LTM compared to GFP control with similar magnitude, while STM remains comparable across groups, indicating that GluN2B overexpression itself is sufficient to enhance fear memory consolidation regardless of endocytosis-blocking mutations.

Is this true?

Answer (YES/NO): NO